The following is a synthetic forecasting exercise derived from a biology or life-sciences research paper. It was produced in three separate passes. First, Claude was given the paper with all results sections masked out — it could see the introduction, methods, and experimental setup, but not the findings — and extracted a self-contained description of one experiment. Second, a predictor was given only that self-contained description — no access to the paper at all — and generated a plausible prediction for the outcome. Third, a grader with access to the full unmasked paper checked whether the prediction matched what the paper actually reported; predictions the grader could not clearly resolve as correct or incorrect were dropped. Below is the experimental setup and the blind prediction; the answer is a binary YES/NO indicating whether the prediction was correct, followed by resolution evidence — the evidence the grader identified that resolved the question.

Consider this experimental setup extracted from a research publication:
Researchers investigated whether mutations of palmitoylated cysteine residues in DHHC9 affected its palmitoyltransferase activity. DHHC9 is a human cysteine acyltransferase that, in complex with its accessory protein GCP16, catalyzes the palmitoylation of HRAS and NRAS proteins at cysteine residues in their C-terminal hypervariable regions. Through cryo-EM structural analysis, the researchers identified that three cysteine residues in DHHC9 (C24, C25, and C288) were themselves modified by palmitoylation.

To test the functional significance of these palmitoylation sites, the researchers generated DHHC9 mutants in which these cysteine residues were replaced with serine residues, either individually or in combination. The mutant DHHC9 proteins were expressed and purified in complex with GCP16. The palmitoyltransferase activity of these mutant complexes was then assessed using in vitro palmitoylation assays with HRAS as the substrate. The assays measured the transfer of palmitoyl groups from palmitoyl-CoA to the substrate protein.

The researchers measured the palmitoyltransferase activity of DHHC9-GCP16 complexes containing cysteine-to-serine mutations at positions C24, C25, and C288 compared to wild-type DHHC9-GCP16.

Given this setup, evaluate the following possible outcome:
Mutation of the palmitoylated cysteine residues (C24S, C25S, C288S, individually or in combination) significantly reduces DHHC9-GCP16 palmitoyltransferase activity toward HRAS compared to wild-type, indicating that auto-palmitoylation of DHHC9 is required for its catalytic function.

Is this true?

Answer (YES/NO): NO